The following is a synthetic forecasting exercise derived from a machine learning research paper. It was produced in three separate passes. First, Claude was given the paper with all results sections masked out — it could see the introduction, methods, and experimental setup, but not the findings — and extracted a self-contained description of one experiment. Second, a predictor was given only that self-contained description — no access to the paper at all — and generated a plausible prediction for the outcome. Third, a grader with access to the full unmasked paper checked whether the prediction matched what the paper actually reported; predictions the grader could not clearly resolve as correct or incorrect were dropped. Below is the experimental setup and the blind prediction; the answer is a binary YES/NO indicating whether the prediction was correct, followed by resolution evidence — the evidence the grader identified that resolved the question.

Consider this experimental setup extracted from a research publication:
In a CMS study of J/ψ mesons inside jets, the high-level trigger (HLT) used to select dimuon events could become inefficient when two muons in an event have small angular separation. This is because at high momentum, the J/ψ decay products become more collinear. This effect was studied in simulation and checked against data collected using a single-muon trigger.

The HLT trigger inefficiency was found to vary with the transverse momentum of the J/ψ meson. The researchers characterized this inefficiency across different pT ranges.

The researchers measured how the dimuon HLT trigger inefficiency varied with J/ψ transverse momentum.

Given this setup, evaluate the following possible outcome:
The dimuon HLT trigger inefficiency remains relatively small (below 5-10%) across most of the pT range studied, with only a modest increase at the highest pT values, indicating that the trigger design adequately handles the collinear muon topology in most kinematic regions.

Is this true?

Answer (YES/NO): YES